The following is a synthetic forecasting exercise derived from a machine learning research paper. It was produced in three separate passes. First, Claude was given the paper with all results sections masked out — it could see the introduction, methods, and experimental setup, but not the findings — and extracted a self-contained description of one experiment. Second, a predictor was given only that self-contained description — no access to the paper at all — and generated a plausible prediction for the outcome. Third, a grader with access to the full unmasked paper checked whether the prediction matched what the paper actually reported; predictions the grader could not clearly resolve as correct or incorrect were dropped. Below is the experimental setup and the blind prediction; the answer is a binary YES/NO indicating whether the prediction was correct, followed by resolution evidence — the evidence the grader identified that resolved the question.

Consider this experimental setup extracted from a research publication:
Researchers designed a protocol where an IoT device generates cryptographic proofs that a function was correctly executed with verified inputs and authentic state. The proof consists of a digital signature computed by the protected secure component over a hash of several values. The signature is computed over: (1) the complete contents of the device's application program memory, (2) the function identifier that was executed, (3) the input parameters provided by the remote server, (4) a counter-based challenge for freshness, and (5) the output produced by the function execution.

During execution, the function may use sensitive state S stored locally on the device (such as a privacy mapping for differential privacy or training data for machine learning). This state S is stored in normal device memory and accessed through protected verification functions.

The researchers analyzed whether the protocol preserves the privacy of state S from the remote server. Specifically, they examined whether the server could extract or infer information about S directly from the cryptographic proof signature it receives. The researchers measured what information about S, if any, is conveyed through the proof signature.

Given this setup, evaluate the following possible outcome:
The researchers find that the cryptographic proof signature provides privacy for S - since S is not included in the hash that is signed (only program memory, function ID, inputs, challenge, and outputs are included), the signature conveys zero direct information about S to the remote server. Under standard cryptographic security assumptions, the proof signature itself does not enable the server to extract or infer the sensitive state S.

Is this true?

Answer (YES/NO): YES